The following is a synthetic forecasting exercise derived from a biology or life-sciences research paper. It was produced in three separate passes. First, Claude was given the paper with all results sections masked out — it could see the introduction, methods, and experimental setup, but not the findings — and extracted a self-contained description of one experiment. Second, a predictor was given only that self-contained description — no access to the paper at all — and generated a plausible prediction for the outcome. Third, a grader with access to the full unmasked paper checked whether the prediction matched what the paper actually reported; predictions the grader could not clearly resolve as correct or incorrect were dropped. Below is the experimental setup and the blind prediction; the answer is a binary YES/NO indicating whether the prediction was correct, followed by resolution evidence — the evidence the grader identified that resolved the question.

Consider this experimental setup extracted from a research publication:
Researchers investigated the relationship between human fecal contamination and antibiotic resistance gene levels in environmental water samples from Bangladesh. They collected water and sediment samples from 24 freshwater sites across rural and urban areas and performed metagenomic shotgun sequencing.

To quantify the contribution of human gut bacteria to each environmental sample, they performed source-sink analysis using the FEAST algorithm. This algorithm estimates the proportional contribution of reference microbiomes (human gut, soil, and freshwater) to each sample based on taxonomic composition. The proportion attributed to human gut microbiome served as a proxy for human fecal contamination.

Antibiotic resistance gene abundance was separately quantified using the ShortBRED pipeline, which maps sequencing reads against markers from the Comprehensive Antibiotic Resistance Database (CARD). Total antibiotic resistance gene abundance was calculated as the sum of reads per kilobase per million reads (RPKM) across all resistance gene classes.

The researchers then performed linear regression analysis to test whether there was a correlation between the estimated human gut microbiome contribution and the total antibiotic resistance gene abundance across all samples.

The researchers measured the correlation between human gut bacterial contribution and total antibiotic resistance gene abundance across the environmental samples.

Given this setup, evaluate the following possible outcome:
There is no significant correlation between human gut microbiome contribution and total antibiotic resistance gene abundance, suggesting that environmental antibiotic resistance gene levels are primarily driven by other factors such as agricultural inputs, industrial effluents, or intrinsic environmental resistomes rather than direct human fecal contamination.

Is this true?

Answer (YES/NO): NO